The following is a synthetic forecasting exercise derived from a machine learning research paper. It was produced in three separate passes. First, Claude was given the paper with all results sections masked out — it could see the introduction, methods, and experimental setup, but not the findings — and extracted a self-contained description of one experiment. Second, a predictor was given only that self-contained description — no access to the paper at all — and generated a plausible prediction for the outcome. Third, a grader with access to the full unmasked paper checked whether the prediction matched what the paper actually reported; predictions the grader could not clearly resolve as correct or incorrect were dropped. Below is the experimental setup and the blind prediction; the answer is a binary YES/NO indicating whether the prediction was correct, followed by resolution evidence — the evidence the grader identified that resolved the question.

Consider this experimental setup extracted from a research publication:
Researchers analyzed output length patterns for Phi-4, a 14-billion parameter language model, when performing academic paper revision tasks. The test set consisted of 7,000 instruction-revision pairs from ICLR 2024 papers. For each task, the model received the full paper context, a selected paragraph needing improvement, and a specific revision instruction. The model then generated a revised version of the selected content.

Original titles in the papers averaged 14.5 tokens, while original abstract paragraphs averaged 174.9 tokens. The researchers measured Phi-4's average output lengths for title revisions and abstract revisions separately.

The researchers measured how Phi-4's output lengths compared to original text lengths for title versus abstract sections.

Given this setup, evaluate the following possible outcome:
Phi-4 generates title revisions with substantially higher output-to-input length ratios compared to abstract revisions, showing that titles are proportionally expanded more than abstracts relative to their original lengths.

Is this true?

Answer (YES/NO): YES